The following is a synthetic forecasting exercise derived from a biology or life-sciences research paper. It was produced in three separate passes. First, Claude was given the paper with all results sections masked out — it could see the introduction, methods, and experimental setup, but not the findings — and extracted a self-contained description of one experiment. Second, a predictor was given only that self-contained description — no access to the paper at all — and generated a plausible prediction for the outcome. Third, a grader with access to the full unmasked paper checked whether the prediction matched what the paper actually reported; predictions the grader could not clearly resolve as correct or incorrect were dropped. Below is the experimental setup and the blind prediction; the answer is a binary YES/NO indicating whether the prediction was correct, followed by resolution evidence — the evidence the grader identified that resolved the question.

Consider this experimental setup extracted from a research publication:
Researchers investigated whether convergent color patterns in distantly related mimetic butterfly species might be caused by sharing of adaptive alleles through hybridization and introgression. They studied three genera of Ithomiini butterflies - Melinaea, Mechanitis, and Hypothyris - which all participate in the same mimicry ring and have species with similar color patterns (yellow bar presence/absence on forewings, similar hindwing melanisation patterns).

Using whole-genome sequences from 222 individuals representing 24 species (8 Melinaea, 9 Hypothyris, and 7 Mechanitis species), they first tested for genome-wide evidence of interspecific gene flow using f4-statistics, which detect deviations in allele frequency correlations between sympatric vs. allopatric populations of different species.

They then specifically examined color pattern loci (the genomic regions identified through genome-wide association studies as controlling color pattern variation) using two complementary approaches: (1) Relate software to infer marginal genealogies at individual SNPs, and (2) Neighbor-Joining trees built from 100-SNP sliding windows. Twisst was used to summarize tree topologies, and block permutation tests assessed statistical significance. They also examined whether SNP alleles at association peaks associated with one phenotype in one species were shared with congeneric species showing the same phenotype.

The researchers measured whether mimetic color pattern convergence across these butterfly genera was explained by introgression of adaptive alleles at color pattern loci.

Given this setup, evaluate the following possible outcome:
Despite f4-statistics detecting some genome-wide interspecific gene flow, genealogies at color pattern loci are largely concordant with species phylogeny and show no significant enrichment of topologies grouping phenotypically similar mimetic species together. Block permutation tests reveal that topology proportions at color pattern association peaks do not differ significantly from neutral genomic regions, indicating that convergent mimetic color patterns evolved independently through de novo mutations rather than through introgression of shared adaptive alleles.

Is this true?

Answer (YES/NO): NO